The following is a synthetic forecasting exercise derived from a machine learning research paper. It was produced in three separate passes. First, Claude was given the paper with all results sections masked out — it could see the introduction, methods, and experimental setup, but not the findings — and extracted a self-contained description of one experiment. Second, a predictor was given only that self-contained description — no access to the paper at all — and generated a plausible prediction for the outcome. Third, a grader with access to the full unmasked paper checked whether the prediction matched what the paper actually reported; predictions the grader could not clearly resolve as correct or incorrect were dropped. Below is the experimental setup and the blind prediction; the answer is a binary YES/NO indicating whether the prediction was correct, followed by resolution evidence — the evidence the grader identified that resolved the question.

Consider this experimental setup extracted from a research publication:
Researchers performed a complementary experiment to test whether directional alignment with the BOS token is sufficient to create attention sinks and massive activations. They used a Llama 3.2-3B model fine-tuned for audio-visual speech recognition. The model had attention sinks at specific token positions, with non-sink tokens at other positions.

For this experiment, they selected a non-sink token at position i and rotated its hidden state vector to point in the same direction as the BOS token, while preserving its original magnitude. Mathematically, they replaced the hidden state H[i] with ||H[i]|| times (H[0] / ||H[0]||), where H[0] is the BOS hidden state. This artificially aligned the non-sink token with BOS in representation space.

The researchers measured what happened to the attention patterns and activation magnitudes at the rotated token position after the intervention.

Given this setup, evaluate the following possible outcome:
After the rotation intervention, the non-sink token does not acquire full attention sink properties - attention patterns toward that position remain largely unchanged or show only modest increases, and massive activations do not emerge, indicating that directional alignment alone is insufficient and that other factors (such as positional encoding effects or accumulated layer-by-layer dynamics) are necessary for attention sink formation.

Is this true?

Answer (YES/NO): NO